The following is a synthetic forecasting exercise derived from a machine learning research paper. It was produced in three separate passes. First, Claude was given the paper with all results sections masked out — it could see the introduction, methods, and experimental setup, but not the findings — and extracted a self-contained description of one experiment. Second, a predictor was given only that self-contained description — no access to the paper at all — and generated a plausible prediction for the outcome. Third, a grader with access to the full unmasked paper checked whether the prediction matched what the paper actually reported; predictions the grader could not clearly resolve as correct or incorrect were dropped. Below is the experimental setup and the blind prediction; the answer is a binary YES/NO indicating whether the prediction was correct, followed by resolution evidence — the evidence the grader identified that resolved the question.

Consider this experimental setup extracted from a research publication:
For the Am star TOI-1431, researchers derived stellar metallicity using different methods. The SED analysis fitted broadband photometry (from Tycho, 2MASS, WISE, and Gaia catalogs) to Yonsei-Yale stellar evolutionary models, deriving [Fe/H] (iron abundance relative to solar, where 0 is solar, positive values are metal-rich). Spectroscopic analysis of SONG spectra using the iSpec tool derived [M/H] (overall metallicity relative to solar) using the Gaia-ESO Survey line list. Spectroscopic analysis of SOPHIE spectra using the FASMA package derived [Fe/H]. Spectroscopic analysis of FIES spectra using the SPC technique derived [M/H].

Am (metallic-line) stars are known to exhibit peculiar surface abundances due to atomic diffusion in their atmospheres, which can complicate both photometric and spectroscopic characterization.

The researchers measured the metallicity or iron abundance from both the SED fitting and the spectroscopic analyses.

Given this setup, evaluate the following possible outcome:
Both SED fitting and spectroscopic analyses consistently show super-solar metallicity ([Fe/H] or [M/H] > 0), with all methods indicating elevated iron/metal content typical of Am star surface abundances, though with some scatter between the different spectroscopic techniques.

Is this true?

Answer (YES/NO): NO